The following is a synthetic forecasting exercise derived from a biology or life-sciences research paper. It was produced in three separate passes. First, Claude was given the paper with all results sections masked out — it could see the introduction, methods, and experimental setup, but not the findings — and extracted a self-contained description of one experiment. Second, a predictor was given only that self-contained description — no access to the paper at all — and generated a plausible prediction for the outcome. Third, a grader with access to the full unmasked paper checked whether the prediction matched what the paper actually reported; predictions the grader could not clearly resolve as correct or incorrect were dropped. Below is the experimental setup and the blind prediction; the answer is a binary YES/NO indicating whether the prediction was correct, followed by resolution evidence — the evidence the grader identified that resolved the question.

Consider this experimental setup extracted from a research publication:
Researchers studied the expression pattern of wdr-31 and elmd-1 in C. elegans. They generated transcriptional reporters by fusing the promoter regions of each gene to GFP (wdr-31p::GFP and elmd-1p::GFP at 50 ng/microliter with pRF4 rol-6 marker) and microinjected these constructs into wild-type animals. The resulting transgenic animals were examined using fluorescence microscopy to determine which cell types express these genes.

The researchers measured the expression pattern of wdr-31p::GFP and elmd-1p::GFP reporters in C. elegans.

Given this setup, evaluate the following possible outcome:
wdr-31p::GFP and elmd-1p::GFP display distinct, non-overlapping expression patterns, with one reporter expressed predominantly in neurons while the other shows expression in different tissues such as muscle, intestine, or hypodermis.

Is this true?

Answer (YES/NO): NO